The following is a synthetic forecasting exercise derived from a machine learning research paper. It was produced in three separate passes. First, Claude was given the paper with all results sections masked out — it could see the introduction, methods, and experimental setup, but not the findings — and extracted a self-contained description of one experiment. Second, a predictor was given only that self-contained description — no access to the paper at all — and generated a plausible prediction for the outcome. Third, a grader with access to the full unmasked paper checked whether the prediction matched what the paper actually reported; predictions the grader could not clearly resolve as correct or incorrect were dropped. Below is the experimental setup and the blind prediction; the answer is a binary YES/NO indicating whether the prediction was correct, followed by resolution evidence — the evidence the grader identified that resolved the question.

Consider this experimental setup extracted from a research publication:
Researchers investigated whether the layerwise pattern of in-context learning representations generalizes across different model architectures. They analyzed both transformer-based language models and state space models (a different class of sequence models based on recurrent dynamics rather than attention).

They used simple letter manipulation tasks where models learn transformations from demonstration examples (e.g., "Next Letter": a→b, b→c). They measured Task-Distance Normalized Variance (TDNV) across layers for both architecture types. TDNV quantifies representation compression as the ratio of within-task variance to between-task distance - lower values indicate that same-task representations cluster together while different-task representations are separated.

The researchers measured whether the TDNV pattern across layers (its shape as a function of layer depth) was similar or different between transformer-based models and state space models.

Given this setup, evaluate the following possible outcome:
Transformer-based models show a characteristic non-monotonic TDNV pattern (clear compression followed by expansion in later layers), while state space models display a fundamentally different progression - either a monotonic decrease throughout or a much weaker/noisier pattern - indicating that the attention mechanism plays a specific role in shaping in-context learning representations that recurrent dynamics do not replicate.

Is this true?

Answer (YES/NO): NO